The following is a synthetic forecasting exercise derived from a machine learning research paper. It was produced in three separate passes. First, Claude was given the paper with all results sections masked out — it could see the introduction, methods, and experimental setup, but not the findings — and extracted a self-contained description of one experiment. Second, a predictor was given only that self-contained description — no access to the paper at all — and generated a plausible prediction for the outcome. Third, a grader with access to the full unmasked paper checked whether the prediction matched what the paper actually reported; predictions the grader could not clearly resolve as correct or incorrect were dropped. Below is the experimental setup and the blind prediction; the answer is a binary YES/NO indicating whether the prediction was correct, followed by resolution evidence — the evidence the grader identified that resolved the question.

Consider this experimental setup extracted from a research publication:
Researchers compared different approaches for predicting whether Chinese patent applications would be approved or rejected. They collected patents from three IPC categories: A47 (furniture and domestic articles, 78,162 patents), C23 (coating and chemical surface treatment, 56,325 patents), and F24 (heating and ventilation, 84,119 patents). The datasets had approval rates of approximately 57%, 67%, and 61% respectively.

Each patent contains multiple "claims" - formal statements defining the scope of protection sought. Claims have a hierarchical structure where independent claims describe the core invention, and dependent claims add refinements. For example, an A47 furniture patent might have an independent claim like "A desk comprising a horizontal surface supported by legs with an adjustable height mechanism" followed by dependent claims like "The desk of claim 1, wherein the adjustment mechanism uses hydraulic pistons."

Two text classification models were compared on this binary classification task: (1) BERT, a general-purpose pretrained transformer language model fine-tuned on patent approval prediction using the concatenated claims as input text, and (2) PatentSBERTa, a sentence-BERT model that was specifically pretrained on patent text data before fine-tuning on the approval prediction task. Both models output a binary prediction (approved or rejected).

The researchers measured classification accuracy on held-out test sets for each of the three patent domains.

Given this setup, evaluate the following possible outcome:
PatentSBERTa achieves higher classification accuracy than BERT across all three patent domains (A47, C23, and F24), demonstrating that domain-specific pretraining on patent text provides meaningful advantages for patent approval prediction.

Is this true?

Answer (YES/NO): NO